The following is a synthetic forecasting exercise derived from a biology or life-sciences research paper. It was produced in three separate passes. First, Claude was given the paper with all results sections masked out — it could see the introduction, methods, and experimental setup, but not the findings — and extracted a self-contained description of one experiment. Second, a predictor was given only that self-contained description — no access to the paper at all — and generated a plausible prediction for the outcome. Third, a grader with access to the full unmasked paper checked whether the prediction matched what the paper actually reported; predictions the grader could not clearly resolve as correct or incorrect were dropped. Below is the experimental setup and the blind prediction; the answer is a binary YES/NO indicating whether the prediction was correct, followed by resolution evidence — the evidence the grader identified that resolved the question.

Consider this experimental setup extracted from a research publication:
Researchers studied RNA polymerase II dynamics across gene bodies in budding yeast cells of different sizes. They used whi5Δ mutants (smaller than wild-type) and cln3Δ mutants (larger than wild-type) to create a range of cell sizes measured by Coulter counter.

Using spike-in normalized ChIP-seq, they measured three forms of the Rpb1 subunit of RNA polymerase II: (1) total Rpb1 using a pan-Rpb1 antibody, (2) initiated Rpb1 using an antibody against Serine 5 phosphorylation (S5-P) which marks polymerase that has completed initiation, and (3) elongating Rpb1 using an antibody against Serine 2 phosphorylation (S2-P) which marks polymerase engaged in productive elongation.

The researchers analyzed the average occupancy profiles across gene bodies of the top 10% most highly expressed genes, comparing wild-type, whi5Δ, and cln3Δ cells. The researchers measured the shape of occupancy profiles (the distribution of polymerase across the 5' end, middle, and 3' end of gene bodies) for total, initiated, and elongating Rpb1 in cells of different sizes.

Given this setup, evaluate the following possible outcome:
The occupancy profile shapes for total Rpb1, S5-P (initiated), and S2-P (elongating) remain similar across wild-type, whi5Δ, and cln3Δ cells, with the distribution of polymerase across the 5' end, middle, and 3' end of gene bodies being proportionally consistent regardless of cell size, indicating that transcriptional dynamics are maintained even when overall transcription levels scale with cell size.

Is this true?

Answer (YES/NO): YES